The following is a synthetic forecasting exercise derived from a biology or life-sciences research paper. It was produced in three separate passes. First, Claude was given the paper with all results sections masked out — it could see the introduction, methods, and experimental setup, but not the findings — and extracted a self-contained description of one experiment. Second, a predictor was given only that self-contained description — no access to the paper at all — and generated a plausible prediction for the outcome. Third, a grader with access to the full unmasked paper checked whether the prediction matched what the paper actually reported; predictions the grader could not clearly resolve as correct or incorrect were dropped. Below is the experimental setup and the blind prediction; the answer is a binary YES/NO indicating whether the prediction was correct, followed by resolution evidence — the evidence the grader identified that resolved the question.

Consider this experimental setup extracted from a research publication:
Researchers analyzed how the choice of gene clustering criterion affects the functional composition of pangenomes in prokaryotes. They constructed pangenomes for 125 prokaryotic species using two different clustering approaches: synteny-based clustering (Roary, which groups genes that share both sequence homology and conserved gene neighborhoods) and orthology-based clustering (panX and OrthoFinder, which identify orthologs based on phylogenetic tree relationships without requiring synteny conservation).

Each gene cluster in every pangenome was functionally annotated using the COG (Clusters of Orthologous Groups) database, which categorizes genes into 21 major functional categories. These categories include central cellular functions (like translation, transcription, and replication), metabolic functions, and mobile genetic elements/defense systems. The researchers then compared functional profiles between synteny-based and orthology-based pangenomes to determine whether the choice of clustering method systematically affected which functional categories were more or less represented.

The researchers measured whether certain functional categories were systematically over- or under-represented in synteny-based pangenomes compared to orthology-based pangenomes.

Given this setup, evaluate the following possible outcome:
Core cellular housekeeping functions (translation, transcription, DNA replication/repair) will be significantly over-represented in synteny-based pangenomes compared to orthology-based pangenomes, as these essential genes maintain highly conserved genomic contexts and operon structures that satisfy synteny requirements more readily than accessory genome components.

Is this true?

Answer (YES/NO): NO